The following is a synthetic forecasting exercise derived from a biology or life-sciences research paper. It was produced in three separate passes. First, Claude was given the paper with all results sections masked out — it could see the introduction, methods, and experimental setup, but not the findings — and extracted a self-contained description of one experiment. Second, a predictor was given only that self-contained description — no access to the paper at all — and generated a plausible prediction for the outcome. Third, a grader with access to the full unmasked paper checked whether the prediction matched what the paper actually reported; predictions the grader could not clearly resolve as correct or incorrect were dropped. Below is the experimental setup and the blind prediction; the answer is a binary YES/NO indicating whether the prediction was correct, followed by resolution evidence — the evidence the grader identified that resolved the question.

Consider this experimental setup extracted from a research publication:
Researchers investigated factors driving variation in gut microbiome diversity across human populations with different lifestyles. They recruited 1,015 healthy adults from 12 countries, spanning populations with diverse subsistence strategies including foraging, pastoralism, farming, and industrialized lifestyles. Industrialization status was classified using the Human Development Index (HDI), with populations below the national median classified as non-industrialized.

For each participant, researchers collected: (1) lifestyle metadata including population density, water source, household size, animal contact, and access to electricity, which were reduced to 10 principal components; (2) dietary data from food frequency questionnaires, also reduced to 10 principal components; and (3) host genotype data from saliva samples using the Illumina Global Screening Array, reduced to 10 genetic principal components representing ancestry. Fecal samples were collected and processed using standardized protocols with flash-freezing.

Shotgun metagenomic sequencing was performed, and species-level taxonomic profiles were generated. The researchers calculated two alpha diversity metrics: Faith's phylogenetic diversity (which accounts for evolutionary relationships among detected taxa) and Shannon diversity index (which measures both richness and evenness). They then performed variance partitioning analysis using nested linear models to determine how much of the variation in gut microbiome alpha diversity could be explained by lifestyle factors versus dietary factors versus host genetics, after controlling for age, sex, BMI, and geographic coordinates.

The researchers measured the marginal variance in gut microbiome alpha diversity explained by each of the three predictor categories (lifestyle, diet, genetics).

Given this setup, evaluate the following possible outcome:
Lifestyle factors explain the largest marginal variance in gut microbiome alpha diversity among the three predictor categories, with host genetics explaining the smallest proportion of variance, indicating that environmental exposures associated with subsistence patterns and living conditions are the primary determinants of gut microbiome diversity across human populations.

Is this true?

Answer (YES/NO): NO